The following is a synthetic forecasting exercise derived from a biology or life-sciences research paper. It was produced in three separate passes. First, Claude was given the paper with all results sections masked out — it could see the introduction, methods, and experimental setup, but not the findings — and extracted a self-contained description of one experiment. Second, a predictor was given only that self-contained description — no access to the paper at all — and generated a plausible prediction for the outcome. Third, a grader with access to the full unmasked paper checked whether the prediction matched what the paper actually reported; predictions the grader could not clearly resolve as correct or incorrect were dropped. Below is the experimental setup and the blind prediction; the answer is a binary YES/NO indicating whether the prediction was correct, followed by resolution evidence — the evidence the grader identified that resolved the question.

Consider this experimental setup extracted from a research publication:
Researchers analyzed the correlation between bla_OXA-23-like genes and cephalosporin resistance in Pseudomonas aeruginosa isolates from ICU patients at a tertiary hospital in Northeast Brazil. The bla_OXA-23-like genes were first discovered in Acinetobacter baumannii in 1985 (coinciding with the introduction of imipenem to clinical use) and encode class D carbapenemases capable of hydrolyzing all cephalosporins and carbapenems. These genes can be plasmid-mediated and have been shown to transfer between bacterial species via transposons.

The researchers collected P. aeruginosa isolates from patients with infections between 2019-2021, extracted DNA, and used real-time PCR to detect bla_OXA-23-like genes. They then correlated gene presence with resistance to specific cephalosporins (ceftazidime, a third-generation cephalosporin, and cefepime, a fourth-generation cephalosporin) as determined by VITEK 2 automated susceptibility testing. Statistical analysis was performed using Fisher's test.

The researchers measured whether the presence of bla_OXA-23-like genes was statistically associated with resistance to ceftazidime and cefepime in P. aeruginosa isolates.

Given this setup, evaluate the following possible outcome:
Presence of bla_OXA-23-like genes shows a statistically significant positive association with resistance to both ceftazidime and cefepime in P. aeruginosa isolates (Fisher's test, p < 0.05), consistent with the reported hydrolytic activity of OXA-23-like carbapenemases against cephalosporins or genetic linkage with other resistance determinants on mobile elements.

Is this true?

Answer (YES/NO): YES